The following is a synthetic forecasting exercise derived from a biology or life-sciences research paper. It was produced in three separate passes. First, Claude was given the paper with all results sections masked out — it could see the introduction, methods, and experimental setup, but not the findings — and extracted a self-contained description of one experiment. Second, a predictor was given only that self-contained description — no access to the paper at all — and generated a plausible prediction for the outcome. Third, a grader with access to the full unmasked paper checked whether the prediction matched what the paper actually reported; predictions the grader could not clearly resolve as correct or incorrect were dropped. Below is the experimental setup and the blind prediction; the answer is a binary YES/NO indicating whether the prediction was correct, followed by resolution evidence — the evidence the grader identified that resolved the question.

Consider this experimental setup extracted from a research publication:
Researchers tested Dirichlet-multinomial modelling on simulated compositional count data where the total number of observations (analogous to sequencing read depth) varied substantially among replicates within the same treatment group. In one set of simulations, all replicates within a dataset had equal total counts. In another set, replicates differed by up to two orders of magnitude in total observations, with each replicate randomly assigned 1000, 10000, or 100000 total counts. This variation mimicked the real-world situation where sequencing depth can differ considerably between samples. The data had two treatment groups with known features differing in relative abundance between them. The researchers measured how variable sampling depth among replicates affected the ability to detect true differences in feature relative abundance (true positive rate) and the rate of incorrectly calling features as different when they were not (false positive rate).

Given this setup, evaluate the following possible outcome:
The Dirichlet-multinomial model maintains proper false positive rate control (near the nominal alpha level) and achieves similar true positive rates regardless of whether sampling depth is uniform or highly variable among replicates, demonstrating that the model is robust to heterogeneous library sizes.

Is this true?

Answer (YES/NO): NO